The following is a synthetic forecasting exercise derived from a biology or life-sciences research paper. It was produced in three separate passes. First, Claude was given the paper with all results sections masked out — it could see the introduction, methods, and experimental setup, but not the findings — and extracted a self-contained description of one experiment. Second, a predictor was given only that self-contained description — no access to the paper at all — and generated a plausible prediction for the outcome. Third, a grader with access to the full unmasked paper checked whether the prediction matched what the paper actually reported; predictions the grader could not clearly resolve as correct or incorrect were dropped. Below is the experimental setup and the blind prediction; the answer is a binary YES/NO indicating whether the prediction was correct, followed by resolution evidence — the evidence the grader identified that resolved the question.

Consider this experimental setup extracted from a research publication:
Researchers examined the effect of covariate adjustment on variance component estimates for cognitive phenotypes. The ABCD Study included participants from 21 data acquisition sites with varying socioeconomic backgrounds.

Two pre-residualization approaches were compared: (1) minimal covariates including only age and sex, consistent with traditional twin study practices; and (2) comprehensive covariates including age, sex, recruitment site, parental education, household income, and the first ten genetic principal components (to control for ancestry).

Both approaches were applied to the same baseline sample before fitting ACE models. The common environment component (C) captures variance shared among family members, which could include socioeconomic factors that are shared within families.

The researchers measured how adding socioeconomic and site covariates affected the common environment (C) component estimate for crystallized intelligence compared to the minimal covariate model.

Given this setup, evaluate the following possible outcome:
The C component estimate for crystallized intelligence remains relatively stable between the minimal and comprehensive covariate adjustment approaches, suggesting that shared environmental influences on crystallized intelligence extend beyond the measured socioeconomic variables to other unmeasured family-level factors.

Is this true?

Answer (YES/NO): NO